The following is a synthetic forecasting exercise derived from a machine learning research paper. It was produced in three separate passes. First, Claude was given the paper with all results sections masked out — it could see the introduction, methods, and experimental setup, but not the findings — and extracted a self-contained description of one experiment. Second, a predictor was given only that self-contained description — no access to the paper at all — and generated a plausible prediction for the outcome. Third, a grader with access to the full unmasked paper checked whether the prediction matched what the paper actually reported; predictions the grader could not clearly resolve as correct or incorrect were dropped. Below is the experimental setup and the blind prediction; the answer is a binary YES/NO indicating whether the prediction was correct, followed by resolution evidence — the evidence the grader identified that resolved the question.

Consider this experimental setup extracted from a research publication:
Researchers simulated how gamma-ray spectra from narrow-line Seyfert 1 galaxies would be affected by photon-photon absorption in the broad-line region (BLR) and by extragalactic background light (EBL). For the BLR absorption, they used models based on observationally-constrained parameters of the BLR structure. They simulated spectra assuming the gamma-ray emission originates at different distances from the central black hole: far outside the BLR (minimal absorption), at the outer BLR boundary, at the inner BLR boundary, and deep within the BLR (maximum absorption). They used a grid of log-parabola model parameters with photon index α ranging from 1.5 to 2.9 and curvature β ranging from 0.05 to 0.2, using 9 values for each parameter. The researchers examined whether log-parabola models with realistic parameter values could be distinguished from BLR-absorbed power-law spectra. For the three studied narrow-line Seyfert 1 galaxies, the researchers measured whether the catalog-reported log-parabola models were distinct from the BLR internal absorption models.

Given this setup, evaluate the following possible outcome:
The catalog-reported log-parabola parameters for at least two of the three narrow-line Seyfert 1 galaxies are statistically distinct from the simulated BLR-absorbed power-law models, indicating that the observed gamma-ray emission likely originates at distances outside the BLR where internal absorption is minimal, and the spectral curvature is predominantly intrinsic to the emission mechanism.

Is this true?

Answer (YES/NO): NO